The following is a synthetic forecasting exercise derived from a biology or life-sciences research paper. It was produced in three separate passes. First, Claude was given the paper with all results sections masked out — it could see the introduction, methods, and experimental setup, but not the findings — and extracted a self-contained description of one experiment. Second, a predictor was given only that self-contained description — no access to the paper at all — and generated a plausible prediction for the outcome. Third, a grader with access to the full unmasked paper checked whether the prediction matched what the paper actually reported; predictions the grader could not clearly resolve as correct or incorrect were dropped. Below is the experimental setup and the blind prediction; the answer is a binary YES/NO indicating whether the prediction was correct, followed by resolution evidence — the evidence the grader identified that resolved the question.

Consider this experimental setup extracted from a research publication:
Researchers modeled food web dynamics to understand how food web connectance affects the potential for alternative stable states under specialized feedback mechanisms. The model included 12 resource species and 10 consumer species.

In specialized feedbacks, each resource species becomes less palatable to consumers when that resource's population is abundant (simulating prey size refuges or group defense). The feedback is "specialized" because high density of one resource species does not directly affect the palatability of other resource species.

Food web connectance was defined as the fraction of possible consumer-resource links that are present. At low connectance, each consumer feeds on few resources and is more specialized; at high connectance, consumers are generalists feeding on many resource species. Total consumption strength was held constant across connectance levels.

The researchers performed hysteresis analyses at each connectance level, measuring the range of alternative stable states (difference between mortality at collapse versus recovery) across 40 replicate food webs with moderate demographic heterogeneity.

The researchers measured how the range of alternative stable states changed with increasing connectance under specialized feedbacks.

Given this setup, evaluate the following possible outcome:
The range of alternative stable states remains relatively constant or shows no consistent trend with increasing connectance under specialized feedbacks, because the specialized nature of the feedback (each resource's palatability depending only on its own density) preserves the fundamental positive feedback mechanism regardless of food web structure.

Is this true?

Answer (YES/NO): NO